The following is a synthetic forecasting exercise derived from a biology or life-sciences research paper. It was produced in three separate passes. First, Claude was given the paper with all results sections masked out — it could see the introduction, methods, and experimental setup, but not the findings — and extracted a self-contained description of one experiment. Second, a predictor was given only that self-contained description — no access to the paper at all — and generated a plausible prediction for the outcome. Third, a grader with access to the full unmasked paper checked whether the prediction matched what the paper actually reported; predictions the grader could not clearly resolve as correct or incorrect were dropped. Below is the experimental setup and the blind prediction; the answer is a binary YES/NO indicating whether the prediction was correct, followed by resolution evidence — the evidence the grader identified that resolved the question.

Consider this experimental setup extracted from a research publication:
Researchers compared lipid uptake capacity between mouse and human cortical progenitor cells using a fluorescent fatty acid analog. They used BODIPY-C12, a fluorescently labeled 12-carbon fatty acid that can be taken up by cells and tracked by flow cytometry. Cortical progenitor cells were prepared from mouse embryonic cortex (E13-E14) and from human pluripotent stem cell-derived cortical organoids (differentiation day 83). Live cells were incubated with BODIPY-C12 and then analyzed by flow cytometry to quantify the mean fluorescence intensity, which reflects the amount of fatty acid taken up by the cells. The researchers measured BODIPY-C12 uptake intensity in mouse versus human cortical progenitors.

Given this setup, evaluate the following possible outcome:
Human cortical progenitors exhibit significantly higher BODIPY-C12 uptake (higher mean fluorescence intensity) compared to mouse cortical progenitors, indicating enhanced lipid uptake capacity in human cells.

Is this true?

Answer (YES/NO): NO